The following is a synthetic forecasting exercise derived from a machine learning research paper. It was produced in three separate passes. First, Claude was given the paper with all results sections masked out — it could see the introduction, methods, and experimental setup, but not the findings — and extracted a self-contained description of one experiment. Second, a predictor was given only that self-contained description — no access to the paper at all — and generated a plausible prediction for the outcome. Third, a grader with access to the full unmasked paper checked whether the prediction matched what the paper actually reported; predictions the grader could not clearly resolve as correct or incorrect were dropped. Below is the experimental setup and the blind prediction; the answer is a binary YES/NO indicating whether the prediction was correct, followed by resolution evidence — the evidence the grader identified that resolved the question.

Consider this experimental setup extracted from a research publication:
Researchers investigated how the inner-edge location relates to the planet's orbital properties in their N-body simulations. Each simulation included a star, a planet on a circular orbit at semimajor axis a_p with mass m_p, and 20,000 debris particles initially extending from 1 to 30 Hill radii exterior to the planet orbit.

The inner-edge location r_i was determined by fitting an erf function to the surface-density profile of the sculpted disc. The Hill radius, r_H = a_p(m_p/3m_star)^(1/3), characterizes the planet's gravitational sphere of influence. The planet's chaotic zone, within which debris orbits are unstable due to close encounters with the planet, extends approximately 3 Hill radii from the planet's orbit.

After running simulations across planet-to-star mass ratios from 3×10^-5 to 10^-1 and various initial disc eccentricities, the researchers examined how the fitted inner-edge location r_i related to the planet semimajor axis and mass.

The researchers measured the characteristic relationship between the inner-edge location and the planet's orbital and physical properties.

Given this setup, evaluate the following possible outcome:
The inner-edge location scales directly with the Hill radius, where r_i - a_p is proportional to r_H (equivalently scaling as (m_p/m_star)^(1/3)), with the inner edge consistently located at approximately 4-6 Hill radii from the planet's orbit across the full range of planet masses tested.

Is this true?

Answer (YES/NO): NO